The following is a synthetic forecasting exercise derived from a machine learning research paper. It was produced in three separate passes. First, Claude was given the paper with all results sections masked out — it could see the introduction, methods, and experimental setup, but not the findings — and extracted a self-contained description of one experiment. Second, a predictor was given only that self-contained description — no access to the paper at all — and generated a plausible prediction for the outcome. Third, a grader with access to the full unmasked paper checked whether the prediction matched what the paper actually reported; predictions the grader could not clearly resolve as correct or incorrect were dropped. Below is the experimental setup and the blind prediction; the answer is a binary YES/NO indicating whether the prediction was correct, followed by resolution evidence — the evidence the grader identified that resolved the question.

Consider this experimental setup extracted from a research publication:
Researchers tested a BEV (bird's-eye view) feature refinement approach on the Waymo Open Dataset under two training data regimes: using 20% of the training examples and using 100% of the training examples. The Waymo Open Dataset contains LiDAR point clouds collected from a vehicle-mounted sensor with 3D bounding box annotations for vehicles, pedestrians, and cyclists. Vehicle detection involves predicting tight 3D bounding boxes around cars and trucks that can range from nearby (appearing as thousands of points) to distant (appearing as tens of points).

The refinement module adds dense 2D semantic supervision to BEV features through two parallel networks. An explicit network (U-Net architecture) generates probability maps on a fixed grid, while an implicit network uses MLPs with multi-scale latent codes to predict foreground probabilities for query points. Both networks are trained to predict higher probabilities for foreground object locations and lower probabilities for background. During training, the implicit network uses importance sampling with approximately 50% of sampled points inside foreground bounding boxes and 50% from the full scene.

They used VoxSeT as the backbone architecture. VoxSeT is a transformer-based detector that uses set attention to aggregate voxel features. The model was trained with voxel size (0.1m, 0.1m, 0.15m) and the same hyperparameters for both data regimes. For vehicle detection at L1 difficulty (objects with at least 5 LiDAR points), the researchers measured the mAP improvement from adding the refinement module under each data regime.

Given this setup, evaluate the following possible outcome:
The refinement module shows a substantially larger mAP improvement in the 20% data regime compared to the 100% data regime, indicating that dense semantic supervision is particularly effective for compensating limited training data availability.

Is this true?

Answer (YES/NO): NO